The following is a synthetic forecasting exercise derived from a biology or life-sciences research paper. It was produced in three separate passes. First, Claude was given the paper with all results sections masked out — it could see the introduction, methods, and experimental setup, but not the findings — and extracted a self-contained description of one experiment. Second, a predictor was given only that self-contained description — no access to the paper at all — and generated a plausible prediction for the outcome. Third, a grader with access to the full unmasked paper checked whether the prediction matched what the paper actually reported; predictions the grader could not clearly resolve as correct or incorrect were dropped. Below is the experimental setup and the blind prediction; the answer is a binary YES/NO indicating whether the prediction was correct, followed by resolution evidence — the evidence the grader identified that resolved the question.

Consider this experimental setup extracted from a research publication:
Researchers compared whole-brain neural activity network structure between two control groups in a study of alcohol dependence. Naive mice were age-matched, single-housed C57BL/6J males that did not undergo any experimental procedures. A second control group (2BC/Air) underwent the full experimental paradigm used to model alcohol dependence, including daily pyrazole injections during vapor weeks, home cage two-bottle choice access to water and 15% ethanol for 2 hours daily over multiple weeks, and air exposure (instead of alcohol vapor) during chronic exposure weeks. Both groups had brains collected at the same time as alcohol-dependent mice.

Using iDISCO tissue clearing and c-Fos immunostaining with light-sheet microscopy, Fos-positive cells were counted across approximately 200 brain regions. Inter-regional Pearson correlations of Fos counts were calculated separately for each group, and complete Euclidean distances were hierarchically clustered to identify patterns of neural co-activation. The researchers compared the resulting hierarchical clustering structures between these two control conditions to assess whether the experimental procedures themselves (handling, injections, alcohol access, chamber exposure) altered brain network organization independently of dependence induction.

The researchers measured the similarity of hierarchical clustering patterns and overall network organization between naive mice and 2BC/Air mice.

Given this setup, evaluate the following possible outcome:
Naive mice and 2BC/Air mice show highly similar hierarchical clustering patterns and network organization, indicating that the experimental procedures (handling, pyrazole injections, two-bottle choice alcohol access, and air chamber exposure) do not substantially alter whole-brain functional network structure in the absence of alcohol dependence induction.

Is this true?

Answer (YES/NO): YES